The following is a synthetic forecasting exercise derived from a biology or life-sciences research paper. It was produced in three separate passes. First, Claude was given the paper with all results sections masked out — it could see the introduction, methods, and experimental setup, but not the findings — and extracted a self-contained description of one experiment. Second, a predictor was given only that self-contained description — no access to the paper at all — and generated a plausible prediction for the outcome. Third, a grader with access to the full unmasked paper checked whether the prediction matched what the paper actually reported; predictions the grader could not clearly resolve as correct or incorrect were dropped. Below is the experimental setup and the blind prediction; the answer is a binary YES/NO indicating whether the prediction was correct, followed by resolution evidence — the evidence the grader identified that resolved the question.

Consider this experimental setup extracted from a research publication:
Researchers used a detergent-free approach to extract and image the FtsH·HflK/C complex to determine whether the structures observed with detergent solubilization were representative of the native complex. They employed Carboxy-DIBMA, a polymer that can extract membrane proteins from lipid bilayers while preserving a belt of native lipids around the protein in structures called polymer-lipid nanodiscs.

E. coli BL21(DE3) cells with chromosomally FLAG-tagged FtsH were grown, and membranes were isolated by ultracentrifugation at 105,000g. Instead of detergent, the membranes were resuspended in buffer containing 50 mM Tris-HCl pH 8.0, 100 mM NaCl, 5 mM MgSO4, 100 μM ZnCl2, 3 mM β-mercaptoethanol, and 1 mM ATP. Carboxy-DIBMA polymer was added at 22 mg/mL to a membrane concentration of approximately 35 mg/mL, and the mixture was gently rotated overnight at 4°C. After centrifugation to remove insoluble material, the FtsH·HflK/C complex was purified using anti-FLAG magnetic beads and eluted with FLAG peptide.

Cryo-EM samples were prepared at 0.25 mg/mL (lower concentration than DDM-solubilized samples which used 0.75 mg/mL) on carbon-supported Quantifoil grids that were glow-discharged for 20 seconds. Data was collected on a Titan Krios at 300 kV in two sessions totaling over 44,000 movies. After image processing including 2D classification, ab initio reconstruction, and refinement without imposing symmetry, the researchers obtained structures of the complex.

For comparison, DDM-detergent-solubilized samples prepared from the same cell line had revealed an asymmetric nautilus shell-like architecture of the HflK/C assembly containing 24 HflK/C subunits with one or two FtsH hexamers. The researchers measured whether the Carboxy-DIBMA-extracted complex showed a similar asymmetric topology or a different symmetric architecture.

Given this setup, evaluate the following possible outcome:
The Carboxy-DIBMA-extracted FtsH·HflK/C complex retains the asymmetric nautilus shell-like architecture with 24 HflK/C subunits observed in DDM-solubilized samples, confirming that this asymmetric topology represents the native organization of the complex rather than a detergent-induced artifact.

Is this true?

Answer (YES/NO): YES